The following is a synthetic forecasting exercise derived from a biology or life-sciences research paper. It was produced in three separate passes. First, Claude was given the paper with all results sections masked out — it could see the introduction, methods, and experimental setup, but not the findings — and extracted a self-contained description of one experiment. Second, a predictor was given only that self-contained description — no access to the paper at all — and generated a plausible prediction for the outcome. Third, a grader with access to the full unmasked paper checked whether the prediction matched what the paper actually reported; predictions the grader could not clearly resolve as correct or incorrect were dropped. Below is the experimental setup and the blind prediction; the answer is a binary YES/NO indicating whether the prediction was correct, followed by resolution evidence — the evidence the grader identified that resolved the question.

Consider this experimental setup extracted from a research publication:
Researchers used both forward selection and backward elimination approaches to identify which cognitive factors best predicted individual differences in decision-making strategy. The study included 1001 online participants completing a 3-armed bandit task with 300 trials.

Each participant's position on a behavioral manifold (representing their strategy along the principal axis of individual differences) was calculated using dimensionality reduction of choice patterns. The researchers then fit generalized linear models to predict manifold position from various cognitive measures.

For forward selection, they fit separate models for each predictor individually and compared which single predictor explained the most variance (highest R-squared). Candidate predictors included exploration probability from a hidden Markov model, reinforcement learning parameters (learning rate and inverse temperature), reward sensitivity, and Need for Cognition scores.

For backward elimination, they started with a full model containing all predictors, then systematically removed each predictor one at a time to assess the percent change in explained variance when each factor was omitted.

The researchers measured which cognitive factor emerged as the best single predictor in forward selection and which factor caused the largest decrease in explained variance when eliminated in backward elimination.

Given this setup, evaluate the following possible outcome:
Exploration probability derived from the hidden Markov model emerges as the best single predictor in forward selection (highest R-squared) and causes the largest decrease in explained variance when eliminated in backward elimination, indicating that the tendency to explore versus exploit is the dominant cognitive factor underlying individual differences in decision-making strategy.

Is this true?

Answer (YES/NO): YES